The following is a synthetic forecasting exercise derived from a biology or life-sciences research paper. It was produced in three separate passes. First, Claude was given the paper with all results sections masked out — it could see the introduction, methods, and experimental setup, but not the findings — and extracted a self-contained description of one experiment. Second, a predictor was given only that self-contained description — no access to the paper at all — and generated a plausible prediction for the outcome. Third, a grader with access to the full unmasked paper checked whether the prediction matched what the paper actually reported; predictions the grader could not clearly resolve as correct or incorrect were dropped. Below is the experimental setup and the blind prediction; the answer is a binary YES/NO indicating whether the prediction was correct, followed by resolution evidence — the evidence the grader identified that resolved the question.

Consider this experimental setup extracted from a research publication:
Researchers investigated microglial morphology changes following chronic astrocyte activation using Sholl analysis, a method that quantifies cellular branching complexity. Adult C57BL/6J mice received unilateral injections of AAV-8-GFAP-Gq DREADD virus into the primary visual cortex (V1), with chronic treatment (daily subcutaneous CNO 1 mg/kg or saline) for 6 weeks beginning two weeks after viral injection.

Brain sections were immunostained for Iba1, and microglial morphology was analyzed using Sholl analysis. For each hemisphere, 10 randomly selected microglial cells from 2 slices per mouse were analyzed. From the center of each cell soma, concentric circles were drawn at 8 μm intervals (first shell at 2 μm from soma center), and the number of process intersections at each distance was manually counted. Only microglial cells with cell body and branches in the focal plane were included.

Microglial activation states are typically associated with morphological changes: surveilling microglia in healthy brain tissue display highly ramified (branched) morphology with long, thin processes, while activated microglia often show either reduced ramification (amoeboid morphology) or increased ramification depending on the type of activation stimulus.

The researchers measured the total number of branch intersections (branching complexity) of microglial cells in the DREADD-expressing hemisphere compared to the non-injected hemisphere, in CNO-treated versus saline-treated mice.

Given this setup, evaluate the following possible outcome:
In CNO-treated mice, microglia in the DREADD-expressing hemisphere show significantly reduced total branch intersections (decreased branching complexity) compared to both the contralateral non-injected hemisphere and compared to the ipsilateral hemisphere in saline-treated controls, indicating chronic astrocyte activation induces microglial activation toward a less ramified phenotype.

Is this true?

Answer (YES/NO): NO